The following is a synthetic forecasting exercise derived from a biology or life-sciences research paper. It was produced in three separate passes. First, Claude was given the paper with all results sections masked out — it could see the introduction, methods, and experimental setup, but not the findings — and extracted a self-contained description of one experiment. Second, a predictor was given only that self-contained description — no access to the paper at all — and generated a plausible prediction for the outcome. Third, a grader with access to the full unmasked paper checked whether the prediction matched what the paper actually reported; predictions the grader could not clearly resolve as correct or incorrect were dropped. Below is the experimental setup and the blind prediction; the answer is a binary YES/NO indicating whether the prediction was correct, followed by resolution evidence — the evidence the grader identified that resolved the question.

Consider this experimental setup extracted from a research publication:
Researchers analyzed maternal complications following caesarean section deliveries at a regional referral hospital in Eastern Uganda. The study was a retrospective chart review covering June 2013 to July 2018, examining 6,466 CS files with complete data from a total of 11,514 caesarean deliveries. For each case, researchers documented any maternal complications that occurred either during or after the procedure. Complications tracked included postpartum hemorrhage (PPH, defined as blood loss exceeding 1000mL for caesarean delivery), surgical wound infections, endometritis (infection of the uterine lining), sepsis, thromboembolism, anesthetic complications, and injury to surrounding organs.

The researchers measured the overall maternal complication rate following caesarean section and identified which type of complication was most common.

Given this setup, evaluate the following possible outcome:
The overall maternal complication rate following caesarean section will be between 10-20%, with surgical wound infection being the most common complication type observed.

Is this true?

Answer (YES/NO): NO